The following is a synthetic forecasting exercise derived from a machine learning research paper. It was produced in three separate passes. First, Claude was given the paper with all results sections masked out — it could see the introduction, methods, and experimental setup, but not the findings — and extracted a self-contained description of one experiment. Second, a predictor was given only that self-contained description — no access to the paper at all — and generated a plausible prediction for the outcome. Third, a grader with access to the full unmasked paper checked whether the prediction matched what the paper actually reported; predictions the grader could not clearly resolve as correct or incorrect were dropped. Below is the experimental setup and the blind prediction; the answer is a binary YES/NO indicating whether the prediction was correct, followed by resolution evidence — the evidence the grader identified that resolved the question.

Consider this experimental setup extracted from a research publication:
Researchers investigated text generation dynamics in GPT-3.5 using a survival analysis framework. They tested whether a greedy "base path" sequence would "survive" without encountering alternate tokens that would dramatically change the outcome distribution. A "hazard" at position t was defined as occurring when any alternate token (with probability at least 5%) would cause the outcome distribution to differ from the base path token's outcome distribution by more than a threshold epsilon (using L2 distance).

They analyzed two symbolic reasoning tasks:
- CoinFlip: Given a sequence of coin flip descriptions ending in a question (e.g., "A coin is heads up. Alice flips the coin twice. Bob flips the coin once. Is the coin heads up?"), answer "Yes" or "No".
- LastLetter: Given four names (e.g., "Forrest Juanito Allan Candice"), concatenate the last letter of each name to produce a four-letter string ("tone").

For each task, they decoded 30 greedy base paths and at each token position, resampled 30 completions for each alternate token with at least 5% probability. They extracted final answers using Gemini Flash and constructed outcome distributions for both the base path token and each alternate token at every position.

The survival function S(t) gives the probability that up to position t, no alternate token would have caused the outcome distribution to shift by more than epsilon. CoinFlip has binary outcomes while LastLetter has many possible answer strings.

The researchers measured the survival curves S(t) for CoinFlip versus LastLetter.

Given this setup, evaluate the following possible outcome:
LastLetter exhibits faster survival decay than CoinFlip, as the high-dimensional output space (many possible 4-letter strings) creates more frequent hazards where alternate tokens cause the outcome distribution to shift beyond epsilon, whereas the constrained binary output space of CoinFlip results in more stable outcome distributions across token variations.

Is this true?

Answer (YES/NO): NO